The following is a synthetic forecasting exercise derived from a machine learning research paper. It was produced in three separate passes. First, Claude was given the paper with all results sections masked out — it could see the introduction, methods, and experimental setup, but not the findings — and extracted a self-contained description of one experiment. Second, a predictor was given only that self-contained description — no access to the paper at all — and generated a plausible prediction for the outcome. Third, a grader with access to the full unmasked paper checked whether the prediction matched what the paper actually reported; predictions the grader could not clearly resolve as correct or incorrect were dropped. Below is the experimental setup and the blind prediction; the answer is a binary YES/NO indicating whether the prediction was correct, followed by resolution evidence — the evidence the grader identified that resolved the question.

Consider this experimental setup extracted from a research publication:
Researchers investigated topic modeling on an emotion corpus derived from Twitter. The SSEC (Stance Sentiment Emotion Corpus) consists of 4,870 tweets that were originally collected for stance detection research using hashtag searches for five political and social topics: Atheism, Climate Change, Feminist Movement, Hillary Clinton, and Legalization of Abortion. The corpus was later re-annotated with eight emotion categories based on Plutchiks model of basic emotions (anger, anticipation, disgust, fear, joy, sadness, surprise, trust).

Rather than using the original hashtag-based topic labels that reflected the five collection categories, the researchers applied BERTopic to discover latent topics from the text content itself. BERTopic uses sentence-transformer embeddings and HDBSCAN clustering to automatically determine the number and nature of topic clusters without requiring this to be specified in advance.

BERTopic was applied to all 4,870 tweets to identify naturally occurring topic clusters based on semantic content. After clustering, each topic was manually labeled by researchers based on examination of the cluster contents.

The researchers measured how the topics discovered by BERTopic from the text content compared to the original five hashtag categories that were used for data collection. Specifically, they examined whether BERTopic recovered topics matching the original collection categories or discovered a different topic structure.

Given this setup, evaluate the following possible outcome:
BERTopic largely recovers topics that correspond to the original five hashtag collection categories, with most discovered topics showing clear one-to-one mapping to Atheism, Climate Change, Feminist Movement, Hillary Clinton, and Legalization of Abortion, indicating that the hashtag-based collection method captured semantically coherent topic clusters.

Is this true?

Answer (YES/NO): NO